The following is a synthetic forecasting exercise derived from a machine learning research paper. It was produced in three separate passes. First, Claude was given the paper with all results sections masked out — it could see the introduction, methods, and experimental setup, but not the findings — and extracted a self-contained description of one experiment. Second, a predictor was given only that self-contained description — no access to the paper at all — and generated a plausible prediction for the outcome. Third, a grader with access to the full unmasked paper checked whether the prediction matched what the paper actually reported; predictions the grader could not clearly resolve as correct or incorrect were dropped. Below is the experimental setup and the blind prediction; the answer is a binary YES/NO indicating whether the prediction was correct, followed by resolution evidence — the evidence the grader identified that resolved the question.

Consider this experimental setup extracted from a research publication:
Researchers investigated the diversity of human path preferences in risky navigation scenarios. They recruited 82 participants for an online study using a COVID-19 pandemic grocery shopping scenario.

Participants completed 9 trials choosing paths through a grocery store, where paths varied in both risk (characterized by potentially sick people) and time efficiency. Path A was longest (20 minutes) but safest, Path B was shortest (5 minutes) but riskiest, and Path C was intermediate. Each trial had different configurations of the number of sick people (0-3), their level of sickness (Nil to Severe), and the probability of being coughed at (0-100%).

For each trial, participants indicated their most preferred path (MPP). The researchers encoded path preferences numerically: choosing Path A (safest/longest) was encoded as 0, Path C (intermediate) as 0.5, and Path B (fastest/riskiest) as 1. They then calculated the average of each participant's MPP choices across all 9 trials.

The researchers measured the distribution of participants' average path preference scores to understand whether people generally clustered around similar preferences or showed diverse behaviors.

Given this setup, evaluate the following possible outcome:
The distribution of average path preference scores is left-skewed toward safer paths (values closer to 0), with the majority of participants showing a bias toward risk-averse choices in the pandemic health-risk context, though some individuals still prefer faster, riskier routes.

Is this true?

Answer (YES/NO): NO